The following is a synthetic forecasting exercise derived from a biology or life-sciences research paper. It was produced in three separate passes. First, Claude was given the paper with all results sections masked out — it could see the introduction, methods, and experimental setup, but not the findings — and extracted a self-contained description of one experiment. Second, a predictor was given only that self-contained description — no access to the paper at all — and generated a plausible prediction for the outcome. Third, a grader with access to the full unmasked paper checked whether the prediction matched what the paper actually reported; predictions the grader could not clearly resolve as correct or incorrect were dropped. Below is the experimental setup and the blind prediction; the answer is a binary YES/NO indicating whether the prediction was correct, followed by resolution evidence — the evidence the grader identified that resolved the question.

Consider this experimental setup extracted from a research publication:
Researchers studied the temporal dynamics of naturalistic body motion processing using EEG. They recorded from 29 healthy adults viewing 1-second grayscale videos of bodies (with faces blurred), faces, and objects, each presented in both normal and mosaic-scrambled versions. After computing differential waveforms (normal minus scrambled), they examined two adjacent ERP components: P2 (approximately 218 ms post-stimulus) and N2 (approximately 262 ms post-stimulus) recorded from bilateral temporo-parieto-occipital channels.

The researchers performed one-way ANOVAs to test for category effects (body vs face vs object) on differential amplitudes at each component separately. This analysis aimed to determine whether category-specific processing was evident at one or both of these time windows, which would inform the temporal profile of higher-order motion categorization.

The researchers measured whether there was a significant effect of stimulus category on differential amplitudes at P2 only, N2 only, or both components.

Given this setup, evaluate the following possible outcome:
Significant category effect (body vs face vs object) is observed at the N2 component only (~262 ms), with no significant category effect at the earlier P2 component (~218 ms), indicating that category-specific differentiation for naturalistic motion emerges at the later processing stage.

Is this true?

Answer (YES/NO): NO